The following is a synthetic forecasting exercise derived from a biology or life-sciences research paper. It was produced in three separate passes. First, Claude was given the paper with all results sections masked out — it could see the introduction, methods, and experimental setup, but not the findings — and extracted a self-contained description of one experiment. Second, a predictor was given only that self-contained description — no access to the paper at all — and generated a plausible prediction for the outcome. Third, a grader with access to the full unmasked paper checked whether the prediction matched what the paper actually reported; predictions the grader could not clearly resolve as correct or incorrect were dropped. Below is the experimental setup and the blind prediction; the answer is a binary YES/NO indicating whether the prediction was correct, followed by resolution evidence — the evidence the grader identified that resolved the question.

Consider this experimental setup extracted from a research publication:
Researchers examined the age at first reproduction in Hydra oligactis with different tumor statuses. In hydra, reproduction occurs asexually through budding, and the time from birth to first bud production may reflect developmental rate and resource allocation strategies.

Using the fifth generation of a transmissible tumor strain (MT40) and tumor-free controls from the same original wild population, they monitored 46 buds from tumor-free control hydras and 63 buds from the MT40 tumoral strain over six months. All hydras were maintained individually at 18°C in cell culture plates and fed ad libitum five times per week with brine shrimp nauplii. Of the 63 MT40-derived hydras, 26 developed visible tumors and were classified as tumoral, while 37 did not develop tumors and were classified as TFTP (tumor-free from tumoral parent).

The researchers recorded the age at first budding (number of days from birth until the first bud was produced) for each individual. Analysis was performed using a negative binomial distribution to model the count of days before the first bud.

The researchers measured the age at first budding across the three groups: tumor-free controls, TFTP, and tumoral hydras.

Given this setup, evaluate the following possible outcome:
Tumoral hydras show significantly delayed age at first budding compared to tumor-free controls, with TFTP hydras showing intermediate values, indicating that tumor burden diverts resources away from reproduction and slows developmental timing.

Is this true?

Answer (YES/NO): NO